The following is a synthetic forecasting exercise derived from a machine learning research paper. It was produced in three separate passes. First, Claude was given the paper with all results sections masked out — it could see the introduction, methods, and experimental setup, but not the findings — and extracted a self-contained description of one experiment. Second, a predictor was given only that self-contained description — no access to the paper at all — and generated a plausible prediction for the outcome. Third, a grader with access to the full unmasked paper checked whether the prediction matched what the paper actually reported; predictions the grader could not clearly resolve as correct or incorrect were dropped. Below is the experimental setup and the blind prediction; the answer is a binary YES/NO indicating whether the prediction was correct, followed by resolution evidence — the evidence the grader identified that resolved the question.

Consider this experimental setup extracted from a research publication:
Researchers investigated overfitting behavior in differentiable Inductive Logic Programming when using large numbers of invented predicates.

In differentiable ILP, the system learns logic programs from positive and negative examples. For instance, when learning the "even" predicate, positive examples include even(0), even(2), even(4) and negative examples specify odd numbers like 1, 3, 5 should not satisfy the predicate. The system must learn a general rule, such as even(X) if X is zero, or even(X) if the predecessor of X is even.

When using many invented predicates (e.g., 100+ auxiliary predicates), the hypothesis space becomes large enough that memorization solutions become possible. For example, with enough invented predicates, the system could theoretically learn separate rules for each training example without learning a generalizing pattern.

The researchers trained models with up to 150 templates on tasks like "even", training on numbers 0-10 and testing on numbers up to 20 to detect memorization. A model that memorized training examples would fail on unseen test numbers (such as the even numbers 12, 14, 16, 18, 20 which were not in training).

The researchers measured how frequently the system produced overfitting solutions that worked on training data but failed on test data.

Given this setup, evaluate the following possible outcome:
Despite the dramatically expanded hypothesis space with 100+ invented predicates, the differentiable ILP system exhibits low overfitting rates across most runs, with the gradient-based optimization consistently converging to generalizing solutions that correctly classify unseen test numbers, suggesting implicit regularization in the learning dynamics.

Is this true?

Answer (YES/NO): YES